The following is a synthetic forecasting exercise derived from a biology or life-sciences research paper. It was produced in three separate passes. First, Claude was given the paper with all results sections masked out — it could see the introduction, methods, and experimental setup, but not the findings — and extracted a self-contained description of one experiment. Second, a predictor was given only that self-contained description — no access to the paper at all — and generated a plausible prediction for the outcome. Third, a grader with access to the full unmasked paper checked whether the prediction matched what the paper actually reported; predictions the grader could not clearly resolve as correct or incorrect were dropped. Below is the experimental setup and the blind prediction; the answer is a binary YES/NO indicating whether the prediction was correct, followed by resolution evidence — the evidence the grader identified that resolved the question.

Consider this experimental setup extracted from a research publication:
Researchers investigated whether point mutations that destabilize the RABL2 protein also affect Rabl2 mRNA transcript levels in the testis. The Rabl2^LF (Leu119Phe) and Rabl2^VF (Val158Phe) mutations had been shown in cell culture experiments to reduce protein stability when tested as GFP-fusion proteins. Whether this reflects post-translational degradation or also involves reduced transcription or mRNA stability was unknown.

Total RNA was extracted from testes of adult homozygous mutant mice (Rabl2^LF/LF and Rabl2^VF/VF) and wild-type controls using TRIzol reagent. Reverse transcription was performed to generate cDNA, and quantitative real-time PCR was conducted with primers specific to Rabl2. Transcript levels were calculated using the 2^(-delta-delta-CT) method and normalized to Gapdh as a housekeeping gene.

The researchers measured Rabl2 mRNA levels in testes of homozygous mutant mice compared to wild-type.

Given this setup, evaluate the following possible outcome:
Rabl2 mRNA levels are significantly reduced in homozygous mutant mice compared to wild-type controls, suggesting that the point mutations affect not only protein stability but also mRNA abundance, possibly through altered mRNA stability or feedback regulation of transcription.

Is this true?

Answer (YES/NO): NO